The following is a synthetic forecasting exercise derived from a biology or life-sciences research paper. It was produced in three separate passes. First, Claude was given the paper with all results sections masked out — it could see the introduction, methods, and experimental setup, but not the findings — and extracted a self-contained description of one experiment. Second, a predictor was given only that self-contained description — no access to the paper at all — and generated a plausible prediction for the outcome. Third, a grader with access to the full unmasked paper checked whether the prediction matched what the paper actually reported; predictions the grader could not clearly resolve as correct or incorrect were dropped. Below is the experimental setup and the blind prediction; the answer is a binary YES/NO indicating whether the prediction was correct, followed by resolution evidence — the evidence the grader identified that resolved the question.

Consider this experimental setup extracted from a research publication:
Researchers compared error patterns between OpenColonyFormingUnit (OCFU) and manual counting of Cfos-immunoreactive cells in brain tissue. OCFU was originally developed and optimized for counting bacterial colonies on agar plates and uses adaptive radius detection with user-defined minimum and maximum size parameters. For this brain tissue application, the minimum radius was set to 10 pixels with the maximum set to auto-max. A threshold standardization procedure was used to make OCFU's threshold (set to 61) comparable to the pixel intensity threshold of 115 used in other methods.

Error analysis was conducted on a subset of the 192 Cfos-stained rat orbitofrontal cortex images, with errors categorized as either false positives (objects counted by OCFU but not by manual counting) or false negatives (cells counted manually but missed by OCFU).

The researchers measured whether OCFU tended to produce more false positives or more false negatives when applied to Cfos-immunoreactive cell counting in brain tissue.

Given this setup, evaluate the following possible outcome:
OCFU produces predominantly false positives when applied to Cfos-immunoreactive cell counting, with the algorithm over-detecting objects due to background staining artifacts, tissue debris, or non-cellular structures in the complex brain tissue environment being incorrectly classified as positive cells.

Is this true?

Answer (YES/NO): NO